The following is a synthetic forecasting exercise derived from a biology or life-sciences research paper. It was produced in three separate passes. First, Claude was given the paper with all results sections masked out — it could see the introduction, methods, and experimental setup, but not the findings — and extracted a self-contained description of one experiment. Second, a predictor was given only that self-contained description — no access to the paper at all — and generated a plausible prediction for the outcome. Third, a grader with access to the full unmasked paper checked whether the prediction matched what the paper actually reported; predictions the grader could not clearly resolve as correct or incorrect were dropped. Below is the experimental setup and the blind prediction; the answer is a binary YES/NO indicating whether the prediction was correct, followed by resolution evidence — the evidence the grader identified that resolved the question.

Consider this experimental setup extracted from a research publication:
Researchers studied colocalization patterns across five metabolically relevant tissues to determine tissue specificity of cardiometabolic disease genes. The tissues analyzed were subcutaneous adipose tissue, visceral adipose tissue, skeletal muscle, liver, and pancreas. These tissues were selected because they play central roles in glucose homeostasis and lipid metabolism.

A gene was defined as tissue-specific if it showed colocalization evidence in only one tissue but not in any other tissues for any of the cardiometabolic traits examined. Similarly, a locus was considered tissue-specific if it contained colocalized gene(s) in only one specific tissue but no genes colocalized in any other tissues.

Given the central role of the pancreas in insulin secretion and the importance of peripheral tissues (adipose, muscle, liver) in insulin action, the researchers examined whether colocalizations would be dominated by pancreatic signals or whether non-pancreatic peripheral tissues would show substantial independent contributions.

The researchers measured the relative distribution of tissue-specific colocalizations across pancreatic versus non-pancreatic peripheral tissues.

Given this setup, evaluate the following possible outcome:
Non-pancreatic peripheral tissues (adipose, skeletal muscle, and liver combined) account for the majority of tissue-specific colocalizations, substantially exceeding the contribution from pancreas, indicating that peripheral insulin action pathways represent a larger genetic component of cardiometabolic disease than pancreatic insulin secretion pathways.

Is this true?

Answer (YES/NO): YES